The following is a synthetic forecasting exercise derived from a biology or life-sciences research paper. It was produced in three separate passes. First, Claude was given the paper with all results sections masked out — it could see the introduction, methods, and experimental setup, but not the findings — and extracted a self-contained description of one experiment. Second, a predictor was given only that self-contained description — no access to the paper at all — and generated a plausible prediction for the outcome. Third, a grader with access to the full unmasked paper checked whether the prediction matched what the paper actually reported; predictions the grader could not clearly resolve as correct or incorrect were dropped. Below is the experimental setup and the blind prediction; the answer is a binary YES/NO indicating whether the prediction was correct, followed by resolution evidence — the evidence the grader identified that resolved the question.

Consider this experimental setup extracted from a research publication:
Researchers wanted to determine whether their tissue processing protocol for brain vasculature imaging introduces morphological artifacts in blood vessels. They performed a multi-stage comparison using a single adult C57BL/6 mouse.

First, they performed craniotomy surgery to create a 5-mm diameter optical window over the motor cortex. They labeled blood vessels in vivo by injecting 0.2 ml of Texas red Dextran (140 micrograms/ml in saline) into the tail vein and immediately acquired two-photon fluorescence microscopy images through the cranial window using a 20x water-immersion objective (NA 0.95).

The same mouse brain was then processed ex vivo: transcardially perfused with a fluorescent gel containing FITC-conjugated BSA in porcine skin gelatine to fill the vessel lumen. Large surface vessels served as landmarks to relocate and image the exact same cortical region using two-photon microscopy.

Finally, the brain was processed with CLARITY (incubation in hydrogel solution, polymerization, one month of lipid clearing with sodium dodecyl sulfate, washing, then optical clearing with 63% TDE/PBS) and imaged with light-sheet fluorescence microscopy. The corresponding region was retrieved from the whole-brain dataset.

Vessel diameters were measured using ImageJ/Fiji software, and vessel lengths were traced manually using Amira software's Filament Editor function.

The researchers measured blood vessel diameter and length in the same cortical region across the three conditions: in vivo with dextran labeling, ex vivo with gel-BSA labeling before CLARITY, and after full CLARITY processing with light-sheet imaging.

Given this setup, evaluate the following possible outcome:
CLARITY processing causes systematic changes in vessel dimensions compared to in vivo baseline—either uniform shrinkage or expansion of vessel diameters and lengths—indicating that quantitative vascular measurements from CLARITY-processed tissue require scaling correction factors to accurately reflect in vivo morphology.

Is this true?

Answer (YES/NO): NO